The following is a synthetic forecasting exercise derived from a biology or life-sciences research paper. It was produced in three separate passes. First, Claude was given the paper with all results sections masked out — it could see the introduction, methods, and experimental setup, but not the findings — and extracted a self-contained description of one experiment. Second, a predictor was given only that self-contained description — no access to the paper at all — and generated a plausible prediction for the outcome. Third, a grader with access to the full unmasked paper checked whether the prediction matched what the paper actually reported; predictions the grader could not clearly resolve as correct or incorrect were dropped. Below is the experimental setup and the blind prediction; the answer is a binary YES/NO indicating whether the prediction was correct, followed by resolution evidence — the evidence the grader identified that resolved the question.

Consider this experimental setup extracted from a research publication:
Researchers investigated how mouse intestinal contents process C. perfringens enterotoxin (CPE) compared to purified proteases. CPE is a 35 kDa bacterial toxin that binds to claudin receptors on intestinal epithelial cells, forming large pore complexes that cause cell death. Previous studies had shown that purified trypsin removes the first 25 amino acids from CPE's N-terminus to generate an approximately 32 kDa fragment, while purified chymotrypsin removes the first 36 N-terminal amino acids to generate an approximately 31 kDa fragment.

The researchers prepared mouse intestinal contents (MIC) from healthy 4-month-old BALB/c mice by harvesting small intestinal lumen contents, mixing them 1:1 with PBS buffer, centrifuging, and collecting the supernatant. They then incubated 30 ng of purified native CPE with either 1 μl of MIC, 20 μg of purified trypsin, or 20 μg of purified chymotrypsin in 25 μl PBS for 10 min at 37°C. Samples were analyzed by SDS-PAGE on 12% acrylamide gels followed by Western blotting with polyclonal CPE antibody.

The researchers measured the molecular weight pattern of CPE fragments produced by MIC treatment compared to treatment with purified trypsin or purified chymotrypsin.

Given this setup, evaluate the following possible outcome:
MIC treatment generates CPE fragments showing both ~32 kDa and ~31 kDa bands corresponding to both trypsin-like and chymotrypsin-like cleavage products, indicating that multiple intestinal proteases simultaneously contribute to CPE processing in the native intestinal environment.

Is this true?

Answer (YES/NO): NO